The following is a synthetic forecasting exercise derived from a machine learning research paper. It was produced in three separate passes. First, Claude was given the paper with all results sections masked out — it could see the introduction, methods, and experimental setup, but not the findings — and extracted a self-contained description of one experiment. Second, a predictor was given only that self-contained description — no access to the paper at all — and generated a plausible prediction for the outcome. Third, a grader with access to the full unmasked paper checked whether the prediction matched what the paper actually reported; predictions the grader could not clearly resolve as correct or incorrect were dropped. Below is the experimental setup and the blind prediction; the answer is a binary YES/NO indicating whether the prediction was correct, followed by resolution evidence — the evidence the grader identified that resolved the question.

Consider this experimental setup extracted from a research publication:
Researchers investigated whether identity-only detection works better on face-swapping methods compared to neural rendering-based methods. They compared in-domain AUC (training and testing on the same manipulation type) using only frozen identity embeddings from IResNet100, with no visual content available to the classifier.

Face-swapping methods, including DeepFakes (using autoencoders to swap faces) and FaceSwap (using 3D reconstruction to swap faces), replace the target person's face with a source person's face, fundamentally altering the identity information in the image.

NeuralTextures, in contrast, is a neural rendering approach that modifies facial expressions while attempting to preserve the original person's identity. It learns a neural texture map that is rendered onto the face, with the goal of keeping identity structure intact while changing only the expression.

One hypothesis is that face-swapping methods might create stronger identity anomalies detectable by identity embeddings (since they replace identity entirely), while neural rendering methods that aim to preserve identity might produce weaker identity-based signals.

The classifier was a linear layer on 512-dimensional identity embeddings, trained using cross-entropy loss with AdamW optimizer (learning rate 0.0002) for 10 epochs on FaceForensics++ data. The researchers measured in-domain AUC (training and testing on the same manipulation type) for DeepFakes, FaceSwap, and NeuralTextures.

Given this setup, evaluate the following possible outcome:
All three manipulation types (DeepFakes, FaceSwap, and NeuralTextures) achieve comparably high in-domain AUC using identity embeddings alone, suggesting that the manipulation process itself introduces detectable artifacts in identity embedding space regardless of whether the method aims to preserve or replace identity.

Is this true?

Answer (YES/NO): NO